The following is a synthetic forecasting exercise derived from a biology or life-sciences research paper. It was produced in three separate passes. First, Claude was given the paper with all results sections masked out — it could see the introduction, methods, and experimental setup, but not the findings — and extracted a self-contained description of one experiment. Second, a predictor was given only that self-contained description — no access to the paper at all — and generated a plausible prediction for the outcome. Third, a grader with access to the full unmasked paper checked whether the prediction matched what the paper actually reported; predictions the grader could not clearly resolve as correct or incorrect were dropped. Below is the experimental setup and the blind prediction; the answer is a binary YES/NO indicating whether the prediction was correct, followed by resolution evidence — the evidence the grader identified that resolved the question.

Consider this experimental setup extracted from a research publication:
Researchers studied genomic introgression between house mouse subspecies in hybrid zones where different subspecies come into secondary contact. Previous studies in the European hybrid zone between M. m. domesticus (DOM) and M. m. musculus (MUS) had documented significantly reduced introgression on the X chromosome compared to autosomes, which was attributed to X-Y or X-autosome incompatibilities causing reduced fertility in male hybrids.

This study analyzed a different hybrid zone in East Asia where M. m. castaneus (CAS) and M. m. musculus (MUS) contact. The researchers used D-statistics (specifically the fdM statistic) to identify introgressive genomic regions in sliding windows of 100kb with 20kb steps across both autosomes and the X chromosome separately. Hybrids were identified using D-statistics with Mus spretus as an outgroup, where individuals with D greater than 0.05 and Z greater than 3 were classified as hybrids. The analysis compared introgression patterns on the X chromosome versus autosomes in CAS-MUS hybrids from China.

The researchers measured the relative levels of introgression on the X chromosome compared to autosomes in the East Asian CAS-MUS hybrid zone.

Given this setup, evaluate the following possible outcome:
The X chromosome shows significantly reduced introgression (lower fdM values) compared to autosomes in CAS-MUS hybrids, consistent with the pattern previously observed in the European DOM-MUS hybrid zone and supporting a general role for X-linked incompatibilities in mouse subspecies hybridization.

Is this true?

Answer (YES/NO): NO